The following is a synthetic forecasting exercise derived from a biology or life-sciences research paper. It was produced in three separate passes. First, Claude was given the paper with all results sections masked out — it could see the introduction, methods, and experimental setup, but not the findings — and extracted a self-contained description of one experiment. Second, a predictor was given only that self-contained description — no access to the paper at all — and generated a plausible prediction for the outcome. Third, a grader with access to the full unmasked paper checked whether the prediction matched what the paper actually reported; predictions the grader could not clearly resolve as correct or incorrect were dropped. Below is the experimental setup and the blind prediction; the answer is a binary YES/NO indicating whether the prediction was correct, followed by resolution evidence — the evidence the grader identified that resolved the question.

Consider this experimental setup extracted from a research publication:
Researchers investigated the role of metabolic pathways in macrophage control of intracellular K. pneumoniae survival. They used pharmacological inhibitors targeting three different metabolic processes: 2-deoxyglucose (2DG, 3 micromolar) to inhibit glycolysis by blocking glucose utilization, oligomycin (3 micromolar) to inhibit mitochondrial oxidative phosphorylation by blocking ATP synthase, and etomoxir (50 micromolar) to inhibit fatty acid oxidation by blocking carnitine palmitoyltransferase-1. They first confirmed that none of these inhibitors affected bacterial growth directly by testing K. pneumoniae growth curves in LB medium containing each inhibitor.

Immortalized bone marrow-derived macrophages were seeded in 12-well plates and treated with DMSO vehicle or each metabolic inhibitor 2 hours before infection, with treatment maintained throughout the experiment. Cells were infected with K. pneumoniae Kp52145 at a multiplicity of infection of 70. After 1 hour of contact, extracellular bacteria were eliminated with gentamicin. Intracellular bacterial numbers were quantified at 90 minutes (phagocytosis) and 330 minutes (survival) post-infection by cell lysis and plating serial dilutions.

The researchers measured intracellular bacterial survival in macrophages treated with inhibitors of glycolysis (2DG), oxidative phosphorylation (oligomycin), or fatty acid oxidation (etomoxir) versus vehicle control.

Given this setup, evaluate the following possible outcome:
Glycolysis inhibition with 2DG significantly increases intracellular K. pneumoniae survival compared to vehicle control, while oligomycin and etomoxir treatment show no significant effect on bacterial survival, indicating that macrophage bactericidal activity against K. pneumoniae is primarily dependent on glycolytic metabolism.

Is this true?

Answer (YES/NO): NO